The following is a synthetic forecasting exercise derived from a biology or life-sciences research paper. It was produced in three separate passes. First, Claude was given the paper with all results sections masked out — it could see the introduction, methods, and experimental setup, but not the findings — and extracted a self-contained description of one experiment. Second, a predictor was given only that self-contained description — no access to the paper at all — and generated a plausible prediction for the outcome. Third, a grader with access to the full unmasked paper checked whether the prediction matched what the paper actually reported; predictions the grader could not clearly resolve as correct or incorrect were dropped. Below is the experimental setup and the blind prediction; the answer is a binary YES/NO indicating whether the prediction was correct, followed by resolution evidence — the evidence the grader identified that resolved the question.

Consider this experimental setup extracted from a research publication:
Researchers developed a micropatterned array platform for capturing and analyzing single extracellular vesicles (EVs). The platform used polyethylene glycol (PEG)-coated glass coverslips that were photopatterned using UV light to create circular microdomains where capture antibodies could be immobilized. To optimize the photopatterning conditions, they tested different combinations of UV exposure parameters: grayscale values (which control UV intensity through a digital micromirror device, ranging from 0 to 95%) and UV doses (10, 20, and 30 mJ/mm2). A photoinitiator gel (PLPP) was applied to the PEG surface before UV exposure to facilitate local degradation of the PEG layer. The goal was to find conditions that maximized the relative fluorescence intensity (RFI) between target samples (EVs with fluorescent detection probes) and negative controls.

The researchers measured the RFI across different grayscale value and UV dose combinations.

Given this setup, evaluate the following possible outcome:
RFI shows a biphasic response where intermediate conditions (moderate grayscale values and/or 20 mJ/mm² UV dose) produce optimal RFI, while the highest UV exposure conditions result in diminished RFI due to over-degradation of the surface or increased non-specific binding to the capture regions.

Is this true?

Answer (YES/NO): YES